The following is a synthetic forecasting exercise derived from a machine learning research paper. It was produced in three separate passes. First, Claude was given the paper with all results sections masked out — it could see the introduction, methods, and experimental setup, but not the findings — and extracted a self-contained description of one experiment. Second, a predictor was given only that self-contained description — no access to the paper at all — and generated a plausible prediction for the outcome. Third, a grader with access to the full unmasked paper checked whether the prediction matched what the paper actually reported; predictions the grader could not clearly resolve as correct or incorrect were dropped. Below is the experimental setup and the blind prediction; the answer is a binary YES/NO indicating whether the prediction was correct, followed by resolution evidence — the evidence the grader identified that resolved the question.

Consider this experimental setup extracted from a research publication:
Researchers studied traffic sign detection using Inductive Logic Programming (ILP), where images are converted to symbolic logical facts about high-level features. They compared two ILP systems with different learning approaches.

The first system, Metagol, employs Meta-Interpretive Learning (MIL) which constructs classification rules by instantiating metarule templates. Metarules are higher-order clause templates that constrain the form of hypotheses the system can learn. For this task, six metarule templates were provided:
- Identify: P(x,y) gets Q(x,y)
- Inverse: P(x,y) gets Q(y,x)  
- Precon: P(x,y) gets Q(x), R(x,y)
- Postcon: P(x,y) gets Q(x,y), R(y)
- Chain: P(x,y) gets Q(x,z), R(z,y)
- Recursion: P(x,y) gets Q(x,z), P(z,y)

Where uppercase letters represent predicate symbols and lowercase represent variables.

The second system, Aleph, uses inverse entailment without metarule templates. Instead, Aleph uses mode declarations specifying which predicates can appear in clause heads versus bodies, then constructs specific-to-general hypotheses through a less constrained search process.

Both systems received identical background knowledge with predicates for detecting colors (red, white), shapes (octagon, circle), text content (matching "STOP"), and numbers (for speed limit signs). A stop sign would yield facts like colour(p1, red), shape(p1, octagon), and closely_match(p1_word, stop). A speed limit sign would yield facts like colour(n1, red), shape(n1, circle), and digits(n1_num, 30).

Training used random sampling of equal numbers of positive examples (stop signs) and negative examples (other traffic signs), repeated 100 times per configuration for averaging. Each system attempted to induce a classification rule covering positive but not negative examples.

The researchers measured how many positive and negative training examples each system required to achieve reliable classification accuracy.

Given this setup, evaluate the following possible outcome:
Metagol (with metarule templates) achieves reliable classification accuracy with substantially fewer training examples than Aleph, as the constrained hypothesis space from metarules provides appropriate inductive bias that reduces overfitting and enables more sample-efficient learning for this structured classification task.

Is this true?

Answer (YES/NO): YES